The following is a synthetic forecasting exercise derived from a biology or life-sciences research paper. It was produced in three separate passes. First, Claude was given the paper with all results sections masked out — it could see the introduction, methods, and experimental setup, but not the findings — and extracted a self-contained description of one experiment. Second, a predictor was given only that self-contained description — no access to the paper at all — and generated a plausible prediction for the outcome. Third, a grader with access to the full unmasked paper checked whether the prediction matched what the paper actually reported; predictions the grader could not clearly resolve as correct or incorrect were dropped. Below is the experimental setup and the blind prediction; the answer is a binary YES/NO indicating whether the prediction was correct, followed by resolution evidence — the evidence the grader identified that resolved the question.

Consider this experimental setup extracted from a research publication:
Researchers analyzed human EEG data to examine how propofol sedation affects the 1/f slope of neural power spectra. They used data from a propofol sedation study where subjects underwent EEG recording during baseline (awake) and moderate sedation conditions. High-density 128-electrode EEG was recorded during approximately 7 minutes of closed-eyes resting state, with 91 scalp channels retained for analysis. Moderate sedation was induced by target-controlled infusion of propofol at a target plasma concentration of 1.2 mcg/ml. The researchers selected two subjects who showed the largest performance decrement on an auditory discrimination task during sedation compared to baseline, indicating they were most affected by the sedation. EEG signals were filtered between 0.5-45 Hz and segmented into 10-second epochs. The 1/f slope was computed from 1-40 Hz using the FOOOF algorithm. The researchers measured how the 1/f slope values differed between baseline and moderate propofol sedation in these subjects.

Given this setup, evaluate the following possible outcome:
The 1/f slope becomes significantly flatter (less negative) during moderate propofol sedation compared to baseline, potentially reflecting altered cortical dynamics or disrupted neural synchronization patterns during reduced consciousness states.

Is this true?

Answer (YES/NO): NO